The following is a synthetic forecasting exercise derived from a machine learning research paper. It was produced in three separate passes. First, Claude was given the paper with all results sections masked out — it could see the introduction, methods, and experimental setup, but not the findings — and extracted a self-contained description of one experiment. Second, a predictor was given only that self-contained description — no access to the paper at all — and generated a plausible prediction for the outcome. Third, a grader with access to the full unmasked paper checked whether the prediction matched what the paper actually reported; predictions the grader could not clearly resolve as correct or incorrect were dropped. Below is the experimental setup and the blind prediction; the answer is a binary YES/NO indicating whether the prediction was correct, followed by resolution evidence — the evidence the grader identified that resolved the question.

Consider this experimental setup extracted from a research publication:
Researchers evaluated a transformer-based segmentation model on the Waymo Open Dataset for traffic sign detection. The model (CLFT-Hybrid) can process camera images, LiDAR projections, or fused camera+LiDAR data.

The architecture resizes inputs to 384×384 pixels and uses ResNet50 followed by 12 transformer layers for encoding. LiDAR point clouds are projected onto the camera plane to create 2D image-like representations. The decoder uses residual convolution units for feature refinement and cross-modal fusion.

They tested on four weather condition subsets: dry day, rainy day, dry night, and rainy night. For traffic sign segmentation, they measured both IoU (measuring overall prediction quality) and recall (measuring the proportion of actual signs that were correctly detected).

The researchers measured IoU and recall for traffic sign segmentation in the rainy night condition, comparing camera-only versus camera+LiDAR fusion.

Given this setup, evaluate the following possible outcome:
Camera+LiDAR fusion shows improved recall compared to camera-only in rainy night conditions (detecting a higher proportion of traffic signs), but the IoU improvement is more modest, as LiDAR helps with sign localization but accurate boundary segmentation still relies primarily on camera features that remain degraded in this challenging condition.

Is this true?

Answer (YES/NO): NO